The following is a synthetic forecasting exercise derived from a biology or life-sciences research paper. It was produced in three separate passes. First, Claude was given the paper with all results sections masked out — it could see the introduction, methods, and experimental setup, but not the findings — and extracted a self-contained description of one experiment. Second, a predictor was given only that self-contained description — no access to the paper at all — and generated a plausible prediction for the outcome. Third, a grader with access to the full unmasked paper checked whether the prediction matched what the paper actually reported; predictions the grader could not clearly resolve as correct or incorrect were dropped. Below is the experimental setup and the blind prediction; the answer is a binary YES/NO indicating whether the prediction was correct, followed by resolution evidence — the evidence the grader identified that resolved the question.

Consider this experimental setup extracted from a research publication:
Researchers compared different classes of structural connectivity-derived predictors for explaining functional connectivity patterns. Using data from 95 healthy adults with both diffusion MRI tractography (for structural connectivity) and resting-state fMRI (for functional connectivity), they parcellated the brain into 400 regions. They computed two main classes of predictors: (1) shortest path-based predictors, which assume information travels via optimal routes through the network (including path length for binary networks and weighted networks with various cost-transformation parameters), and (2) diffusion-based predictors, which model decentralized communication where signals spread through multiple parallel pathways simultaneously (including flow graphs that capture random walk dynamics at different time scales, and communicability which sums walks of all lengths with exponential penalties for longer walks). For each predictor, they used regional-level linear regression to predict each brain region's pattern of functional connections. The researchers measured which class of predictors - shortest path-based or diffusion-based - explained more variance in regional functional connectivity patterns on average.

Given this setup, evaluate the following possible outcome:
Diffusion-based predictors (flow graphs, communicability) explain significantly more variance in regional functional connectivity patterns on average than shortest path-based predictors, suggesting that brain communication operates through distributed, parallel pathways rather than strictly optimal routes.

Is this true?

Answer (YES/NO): YES